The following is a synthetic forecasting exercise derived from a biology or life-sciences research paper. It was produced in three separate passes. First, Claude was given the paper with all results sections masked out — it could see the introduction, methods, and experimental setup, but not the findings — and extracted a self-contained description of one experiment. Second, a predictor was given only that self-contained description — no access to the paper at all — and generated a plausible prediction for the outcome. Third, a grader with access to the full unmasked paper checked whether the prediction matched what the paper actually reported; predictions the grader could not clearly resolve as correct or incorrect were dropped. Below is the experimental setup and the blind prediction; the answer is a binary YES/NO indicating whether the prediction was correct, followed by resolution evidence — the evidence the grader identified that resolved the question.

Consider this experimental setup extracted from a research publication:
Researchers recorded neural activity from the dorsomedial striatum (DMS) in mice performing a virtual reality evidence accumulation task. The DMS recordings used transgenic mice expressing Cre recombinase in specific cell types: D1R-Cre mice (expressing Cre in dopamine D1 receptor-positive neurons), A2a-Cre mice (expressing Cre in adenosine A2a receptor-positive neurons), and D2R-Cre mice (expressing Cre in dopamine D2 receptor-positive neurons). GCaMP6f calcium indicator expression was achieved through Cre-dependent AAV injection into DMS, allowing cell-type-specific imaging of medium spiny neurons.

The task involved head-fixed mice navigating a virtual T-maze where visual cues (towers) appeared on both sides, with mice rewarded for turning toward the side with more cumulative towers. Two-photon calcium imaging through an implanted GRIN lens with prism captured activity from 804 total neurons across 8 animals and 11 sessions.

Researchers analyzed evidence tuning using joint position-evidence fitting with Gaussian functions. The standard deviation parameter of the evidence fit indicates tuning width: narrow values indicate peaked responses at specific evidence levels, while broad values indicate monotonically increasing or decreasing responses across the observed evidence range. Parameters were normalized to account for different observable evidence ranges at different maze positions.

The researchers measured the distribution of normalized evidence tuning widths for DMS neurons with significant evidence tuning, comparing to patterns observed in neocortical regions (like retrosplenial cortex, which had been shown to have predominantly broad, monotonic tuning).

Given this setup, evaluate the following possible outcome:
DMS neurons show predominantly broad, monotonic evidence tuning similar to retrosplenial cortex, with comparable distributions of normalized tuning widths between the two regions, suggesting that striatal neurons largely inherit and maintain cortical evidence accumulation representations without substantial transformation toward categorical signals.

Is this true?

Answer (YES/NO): NO